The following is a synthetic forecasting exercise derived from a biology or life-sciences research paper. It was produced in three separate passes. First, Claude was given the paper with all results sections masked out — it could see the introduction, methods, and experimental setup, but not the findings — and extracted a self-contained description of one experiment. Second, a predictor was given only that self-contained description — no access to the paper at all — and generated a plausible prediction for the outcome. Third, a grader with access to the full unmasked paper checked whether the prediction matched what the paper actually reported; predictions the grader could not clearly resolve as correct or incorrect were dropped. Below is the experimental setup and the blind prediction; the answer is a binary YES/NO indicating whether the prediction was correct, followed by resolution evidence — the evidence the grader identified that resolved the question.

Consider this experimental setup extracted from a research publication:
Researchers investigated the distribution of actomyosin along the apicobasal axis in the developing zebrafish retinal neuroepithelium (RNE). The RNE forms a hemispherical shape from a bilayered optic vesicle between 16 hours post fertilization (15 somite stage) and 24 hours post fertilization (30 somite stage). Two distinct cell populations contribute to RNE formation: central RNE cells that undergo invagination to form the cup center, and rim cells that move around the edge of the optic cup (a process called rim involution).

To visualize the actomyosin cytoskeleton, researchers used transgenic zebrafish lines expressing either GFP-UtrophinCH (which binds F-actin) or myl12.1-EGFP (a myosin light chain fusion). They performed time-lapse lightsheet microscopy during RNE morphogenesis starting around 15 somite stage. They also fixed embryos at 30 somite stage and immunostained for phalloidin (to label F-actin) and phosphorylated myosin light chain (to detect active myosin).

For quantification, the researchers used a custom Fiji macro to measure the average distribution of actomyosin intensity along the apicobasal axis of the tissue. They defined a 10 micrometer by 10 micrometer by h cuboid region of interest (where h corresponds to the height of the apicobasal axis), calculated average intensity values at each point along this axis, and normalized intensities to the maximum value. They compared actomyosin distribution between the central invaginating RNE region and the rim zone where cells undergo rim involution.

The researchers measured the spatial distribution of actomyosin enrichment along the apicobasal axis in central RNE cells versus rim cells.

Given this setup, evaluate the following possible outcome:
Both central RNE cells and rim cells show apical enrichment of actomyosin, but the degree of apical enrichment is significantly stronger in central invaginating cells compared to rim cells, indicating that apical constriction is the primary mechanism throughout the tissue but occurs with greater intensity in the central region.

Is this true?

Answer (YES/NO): NO